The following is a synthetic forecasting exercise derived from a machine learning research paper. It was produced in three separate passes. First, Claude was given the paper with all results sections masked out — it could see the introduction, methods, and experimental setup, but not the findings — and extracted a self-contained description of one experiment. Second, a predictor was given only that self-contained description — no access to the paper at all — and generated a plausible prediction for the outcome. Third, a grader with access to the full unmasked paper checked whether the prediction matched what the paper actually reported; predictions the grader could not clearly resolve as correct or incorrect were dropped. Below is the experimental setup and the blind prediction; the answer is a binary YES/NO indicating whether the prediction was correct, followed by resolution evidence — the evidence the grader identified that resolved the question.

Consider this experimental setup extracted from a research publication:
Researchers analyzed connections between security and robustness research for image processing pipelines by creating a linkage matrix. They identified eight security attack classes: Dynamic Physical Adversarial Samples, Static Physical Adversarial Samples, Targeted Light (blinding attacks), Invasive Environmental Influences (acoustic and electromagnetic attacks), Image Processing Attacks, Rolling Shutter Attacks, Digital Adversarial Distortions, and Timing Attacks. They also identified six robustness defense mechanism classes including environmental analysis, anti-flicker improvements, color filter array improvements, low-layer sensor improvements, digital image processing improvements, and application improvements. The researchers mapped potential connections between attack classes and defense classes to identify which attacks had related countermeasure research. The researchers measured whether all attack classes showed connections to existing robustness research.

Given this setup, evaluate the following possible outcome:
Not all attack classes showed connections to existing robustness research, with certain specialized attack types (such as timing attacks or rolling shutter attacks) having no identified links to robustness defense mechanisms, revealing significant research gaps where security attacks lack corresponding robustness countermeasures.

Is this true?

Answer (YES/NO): YES